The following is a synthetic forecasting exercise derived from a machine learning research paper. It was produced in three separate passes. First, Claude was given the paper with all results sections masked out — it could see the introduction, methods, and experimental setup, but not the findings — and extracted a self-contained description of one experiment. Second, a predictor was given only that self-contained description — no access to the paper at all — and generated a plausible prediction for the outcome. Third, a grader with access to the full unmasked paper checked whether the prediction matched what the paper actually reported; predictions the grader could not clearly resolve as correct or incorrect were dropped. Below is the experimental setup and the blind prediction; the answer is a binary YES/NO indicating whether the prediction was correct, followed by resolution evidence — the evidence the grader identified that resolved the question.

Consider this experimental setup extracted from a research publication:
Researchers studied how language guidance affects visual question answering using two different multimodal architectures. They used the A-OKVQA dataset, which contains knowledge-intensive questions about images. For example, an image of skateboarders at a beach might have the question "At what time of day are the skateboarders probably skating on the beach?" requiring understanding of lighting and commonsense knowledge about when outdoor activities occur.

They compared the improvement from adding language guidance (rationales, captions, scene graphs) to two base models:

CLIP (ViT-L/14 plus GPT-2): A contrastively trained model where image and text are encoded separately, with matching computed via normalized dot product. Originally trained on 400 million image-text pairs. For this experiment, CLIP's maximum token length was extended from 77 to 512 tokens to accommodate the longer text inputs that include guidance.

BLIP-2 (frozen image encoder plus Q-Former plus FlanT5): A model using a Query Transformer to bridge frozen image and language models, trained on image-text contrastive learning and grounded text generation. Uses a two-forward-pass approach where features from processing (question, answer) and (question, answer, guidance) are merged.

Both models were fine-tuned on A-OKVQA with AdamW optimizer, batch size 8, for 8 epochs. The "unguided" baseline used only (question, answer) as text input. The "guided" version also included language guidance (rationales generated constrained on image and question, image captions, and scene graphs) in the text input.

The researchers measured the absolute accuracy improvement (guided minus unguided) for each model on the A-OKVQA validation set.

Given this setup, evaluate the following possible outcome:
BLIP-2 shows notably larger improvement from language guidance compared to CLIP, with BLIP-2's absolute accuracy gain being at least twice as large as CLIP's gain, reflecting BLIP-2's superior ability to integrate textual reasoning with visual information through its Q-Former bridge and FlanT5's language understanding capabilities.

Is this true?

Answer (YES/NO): NO